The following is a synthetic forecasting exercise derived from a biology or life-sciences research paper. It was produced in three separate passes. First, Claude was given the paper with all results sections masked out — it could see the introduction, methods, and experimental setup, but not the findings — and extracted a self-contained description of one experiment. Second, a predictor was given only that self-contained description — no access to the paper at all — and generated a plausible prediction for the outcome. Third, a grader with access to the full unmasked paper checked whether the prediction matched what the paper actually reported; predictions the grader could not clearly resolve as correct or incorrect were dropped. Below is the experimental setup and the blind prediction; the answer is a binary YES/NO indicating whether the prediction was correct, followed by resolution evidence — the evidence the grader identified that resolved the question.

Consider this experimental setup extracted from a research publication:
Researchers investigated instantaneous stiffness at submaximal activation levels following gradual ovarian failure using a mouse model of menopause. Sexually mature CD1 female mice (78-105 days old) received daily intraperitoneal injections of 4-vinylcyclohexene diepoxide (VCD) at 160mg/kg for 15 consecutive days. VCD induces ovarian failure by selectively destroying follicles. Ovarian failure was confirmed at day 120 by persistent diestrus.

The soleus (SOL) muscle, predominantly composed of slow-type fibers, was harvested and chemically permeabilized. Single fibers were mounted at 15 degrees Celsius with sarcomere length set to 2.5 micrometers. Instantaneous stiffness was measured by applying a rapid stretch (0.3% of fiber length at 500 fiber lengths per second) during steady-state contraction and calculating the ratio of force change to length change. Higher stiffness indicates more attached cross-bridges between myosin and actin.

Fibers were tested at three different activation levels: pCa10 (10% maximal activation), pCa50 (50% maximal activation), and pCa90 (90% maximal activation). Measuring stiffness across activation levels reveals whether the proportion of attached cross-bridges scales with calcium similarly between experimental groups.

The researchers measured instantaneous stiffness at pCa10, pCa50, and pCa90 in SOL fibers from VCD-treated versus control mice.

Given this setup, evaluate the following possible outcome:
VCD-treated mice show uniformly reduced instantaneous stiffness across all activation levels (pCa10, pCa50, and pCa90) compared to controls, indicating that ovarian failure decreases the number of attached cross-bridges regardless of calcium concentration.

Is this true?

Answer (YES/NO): NO